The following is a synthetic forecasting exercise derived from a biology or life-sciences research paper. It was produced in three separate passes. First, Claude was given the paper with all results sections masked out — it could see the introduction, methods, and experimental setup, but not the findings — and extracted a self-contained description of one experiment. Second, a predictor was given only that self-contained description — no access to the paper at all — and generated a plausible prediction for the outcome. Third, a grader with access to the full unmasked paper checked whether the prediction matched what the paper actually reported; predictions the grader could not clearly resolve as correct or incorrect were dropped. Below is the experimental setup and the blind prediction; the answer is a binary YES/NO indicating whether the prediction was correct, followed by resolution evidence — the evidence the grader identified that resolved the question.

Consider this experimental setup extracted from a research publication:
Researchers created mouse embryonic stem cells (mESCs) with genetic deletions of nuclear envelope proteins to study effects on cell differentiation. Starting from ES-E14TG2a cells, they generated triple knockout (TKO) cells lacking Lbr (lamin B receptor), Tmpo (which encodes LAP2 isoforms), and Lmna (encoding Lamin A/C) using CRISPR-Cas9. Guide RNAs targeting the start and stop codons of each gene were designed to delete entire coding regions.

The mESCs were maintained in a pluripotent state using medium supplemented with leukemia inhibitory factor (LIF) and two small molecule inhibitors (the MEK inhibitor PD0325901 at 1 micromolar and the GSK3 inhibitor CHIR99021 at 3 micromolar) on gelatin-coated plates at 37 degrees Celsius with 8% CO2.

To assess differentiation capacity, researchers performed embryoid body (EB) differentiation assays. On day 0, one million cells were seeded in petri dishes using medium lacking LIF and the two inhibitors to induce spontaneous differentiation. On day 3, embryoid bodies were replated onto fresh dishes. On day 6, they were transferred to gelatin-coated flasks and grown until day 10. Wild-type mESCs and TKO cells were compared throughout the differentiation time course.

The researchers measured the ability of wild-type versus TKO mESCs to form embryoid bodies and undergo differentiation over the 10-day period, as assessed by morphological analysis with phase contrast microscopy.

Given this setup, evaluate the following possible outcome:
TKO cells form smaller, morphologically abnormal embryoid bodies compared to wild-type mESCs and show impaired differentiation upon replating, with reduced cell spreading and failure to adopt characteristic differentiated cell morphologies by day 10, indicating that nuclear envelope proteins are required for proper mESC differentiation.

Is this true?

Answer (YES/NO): YES